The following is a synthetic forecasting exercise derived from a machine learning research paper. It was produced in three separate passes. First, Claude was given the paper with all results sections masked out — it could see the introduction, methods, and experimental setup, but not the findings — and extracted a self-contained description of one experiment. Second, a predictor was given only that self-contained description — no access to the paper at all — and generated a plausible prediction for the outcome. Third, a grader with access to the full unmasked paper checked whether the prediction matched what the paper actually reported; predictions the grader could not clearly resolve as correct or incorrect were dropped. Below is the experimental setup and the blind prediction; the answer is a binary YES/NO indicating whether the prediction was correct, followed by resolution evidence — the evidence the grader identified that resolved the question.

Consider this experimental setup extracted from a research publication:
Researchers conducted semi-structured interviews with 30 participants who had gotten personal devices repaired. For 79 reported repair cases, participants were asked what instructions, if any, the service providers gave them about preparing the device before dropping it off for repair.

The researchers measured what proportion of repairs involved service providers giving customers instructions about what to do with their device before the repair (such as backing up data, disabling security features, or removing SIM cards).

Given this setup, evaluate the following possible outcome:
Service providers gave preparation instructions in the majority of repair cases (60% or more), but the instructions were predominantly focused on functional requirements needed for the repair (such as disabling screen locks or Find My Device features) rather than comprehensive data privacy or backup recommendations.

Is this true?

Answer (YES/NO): NO